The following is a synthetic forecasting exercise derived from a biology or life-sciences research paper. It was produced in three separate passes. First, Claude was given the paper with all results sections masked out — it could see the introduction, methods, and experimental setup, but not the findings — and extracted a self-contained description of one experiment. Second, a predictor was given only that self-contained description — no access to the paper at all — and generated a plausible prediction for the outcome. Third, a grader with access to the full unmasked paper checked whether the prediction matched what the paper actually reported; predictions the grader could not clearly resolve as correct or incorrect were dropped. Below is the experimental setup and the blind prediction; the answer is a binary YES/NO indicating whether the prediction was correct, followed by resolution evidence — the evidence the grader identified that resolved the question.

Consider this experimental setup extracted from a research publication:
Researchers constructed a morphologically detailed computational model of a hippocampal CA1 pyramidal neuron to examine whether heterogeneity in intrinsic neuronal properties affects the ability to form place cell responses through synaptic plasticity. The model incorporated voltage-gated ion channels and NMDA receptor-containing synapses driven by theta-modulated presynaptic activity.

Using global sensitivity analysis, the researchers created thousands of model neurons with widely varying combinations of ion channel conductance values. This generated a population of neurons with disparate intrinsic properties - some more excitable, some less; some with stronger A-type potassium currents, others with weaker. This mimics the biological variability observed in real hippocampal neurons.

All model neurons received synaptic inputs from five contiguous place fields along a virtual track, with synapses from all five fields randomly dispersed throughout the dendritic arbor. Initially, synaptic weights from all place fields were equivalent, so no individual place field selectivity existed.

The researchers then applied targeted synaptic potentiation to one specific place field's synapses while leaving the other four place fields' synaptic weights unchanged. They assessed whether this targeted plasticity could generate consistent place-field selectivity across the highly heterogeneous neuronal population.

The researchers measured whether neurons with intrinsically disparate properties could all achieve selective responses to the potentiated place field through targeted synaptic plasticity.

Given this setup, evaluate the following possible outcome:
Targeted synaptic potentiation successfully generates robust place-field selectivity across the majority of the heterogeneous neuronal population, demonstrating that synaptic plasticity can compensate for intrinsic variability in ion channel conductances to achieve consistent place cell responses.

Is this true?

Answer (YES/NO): NO